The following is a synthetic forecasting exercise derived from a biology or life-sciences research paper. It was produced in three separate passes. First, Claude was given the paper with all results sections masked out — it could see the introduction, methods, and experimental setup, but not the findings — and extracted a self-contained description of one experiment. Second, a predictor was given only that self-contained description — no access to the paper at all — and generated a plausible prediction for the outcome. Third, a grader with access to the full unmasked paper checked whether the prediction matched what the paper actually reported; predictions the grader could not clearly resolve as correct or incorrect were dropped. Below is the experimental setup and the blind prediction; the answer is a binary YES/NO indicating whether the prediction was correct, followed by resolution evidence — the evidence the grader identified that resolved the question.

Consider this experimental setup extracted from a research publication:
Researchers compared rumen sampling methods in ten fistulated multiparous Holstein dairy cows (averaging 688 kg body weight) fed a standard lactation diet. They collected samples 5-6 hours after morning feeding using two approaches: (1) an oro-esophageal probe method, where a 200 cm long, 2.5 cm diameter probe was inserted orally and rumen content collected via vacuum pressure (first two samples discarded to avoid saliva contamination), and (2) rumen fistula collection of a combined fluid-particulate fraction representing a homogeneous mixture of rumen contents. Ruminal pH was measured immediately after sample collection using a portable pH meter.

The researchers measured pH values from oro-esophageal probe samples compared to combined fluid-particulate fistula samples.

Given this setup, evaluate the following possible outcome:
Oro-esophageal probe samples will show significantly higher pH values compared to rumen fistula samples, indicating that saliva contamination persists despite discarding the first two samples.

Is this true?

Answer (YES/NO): YES